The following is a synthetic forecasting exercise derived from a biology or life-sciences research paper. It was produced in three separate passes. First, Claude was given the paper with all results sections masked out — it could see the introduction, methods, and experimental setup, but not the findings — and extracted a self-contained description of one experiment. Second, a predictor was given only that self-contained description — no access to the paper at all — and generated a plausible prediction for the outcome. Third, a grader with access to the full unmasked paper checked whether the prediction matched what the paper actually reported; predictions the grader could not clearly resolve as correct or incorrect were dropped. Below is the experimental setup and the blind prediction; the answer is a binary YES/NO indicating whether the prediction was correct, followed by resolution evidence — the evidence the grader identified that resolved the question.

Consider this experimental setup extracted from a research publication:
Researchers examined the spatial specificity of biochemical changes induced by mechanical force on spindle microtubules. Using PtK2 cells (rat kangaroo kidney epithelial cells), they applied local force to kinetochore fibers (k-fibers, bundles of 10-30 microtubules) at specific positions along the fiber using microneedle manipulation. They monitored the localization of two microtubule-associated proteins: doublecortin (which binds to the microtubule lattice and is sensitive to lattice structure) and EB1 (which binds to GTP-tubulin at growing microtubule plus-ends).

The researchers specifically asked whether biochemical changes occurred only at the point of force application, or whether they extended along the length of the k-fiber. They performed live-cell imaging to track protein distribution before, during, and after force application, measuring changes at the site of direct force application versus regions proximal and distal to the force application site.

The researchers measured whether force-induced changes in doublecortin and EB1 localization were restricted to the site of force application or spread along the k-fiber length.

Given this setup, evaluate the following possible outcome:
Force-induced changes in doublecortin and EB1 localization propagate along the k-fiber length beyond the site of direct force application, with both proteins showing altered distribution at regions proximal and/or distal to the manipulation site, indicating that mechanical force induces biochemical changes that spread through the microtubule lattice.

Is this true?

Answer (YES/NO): NO